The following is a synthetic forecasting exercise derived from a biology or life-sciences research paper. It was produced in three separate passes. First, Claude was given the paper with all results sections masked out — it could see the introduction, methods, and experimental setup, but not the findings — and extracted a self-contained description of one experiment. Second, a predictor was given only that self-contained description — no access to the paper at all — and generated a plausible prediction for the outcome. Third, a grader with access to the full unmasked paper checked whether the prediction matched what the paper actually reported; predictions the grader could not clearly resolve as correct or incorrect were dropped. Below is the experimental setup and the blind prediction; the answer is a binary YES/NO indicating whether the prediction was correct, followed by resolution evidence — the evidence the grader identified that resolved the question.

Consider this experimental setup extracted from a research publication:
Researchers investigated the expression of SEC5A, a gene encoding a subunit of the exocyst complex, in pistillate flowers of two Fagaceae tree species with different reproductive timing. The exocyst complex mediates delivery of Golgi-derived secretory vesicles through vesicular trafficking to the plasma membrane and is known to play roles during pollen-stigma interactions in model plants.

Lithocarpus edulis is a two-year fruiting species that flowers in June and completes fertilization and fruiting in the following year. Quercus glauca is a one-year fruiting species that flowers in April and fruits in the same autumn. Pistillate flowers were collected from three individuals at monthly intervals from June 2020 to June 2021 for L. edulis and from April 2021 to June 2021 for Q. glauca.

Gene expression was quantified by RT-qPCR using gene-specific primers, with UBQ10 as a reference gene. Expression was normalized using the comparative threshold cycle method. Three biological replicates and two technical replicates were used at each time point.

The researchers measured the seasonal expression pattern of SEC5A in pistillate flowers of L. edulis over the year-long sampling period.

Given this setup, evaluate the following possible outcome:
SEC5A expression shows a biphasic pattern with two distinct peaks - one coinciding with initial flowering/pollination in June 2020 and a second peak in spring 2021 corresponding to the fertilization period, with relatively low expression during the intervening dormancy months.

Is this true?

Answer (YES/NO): NO